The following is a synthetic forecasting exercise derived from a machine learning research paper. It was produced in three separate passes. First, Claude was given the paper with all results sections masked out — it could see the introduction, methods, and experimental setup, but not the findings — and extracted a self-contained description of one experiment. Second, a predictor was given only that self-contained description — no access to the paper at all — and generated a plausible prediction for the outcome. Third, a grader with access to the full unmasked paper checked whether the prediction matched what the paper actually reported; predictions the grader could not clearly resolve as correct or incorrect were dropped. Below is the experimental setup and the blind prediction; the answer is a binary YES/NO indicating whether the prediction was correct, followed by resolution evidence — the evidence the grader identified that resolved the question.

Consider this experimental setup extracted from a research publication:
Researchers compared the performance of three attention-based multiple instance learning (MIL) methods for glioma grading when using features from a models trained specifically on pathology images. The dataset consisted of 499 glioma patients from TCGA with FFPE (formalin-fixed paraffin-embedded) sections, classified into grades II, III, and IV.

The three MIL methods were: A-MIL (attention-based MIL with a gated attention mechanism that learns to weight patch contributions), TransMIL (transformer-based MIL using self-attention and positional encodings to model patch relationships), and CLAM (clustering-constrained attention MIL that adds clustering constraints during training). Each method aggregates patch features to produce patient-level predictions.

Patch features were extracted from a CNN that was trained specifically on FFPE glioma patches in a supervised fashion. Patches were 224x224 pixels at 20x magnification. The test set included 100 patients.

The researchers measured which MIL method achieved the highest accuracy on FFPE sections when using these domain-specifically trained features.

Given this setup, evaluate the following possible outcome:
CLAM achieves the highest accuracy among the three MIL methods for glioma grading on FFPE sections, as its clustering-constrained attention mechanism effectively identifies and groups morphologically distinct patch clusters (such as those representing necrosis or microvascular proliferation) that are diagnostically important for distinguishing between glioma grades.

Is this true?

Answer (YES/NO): YES